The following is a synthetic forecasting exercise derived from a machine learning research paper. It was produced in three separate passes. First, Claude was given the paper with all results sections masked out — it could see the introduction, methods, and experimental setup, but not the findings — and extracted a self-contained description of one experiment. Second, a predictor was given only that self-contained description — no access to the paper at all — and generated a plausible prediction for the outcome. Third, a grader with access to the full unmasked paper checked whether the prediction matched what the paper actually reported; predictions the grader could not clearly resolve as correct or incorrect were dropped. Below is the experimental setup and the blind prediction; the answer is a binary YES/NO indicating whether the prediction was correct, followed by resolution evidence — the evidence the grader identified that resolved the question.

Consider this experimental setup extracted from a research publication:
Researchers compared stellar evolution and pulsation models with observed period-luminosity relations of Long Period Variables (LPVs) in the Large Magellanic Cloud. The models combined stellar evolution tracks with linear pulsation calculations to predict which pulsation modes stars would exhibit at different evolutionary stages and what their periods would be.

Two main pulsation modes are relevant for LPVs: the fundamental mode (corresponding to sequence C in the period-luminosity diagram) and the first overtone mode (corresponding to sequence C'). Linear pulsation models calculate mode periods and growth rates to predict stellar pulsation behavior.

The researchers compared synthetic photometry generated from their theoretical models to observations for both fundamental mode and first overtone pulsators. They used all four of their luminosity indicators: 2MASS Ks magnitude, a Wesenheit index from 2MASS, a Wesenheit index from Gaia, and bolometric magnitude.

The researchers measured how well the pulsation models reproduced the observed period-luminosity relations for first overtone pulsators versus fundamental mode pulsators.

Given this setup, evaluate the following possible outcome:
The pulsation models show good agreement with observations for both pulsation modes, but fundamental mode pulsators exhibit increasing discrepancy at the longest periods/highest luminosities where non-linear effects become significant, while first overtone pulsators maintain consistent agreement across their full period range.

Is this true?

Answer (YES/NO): NO